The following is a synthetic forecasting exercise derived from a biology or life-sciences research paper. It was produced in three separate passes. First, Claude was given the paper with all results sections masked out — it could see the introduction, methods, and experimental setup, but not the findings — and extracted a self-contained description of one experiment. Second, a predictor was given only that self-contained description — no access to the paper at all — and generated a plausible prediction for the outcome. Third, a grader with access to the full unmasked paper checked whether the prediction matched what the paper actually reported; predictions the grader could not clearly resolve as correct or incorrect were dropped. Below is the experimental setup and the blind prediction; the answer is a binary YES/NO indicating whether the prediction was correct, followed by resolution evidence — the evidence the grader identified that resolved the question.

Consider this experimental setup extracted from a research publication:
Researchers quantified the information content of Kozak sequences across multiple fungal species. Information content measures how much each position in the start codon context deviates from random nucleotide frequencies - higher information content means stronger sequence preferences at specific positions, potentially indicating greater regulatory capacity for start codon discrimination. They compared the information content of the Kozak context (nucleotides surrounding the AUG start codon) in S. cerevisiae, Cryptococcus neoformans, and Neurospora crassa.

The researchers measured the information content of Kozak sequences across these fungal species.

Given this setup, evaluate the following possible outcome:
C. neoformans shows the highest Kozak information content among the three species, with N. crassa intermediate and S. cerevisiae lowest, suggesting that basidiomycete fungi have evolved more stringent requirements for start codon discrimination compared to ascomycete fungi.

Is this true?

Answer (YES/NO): NO